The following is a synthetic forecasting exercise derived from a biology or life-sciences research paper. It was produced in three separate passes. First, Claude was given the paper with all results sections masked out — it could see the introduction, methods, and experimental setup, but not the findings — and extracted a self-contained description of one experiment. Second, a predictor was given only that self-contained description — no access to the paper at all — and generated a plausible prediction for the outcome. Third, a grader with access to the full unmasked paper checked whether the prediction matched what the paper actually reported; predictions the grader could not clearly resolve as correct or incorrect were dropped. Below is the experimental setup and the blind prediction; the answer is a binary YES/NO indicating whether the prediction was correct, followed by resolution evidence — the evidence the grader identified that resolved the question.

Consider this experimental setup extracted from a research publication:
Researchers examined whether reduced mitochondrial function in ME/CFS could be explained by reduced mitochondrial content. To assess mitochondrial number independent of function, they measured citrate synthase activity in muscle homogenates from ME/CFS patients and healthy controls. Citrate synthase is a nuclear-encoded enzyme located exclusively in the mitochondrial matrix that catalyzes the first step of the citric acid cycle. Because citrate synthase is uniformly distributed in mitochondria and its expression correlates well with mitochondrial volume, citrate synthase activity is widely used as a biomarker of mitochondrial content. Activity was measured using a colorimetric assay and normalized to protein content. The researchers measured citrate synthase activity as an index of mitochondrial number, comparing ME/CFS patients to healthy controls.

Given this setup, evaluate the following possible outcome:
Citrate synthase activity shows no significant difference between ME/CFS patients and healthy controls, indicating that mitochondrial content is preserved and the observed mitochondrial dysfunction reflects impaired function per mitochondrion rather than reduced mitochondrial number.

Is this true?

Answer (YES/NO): NO